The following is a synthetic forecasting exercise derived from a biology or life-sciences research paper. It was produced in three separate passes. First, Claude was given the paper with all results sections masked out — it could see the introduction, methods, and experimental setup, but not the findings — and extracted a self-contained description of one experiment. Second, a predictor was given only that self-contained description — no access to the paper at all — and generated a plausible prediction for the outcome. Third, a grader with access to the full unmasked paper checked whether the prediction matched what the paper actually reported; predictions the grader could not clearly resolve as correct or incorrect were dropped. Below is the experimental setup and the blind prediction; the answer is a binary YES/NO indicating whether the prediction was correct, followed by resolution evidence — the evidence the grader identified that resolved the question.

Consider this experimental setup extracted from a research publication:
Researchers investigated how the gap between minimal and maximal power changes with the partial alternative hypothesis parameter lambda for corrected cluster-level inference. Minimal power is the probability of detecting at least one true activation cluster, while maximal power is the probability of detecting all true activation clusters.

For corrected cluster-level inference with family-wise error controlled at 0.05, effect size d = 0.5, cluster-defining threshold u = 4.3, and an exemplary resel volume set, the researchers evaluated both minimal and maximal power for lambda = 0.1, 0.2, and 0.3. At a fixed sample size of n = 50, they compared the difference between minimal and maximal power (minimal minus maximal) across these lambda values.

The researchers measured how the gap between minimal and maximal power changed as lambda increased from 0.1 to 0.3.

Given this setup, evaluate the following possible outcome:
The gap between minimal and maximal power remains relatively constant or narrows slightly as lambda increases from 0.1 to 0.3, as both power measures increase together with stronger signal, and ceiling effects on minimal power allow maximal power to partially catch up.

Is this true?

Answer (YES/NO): NO